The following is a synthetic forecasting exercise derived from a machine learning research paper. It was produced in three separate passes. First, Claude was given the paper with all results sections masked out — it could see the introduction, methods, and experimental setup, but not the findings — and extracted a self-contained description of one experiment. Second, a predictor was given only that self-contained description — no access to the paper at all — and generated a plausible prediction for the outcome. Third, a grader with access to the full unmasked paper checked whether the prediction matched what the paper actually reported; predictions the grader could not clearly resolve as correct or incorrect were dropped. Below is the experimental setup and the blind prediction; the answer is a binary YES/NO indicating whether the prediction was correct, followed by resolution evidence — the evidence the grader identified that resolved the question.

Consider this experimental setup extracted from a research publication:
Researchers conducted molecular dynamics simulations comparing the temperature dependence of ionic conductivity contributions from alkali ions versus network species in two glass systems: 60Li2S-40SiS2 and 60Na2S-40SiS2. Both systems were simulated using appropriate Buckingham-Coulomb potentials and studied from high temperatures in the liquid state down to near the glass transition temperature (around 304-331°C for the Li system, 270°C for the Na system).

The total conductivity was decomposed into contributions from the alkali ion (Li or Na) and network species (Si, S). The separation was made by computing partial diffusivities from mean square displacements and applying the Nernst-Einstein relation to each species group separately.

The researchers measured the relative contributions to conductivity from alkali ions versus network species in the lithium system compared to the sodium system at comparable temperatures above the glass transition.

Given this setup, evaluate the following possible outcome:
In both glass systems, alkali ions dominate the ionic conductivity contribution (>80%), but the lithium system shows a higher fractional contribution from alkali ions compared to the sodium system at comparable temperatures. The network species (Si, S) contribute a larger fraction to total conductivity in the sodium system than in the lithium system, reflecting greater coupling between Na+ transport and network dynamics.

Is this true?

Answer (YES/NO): NO